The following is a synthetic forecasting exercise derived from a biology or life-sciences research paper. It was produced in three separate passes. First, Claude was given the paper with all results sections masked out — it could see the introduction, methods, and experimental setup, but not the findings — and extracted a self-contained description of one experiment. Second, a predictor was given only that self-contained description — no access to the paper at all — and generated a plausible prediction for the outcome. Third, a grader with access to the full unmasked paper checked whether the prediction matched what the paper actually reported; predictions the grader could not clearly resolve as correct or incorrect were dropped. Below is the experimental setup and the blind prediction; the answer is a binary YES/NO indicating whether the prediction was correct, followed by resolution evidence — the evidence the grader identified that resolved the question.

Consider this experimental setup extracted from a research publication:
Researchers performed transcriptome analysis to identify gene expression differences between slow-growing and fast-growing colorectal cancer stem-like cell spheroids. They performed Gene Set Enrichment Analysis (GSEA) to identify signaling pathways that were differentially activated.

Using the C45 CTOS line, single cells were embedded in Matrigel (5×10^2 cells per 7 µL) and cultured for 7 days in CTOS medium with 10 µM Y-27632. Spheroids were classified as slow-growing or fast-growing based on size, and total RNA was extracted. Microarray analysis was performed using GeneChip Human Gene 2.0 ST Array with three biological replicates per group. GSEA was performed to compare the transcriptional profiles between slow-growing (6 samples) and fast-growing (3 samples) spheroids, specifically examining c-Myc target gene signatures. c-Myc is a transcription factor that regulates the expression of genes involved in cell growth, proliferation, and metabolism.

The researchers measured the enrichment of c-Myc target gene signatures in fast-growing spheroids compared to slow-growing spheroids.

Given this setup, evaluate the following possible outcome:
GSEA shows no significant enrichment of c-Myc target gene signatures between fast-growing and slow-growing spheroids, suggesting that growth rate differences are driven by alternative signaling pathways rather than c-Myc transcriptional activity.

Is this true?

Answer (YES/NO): NO